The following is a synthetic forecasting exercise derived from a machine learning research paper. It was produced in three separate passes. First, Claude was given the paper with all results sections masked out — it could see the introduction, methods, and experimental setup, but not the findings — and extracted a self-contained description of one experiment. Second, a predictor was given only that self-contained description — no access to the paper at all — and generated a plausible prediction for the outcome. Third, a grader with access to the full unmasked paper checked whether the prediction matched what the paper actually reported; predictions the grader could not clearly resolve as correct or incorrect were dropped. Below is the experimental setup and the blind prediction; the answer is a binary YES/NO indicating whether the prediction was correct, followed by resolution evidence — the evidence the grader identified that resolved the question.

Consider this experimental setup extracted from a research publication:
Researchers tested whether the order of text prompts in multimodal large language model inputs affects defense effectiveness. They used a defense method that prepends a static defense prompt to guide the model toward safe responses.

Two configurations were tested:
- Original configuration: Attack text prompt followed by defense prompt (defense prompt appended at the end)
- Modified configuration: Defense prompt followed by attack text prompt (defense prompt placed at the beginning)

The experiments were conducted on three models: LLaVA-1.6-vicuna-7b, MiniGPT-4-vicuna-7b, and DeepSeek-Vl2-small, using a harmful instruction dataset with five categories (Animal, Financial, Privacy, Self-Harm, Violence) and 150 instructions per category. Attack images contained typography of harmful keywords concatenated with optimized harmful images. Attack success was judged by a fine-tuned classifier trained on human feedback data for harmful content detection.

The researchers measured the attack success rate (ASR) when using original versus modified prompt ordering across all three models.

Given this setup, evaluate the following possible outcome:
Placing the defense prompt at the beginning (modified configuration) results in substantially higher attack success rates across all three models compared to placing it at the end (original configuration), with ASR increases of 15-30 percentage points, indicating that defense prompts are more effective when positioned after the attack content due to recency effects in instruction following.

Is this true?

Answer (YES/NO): NO